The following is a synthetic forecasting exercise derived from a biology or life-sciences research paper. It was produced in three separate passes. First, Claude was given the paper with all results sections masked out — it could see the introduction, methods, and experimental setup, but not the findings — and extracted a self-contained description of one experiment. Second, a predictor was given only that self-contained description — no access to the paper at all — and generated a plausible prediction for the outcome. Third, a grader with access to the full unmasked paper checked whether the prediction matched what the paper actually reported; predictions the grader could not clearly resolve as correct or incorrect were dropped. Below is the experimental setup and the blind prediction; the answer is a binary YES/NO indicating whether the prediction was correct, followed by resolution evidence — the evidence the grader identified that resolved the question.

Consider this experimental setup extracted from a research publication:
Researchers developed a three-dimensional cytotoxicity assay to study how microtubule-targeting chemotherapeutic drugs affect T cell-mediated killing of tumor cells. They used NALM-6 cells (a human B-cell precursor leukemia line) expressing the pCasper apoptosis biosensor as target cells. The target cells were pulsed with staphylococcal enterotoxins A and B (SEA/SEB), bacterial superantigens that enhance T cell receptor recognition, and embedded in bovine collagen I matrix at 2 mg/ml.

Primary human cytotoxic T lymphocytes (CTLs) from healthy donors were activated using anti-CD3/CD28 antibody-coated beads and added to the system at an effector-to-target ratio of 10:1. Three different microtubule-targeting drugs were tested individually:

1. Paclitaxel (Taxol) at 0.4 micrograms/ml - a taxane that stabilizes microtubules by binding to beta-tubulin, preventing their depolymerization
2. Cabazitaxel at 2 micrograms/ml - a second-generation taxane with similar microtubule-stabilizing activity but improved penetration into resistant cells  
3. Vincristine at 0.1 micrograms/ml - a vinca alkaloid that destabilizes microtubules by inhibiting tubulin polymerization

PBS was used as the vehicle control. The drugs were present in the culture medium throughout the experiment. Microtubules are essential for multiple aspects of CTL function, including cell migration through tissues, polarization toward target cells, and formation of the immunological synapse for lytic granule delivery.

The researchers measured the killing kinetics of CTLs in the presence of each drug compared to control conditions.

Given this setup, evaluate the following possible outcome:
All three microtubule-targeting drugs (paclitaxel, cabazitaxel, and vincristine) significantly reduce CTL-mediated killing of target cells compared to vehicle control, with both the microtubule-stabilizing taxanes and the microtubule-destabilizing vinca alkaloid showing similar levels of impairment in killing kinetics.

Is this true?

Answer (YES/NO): NO